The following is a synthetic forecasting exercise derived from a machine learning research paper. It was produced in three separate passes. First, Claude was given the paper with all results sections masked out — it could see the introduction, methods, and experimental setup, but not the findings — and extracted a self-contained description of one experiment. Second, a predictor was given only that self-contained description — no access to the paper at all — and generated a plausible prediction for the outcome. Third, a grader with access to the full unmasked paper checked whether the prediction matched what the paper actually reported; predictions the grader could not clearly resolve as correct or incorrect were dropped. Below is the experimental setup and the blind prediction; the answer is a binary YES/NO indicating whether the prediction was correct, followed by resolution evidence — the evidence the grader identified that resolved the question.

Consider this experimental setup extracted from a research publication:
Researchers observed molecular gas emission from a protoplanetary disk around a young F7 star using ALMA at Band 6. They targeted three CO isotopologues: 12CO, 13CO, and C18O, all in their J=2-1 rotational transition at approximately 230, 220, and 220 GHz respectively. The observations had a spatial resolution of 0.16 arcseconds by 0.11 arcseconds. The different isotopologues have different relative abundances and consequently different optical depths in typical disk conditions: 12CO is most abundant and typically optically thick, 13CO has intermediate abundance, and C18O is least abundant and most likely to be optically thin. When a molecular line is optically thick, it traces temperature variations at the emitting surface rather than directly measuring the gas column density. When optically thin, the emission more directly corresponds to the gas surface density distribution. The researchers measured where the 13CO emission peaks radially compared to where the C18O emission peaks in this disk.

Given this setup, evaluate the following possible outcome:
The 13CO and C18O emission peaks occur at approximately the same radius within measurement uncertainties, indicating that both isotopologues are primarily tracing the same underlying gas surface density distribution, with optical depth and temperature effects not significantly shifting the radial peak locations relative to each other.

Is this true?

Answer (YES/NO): NO